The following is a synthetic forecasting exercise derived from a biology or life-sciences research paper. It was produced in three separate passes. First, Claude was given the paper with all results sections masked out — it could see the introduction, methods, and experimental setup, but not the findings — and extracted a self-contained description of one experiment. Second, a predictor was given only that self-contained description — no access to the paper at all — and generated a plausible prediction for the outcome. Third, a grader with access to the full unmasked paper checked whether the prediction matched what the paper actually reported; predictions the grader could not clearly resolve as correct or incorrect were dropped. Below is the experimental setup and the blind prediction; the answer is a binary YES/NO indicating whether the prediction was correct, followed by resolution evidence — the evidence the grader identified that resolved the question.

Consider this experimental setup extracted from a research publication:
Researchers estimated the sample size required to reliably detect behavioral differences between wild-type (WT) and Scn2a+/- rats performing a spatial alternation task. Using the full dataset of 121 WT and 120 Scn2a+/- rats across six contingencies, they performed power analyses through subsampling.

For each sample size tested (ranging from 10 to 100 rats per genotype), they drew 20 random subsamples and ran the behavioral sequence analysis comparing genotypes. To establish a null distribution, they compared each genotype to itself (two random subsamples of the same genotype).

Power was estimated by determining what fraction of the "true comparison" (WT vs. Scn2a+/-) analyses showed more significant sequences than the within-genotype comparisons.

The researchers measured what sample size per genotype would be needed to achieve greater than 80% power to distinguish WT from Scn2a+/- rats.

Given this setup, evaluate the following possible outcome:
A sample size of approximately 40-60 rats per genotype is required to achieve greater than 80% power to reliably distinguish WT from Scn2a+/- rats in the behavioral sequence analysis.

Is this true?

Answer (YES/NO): NO